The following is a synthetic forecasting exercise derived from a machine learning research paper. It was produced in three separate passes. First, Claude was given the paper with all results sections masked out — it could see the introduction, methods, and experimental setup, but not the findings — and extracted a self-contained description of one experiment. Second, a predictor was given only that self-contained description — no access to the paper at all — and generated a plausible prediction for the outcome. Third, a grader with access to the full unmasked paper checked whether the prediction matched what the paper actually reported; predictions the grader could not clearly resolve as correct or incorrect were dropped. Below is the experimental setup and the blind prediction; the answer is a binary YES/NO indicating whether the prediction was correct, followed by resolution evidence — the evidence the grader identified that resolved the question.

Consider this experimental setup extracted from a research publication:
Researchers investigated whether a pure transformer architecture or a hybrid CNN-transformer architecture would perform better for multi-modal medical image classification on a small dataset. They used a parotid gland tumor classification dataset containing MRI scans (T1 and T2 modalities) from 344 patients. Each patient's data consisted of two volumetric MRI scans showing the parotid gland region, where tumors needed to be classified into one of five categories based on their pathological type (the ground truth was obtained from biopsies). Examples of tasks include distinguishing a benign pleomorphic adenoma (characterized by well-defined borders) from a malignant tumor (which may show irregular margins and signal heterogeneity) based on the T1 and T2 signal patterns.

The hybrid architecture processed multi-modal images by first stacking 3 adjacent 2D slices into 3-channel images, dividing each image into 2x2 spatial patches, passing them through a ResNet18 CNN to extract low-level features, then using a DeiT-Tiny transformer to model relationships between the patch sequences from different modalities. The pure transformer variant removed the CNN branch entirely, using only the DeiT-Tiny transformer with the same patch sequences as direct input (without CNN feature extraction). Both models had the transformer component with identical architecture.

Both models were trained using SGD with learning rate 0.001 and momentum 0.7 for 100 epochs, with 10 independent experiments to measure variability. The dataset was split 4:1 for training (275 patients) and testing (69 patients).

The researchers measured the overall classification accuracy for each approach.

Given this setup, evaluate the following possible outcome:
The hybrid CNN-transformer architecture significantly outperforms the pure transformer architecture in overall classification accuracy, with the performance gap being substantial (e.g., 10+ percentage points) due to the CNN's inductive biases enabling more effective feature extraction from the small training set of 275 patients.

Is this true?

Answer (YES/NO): YES